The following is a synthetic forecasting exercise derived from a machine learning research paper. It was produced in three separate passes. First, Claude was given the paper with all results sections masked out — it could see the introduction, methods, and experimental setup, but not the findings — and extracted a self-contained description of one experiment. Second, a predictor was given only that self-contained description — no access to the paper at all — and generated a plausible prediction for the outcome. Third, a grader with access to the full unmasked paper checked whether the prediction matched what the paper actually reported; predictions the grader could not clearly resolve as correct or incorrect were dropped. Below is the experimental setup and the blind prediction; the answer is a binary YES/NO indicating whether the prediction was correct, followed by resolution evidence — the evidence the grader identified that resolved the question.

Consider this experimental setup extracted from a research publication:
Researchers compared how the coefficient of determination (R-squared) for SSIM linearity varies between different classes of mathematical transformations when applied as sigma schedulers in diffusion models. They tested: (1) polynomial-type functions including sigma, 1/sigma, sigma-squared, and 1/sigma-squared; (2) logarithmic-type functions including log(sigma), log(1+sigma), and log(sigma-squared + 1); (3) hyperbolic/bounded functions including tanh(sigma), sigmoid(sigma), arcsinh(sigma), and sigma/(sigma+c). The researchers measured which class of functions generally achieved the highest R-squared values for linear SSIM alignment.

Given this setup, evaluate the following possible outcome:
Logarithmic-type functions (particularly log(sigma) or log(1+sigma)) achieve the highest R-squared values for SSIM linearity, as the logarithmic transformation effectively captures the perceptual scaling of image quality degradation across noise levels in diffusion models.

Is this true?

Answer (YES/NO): NO